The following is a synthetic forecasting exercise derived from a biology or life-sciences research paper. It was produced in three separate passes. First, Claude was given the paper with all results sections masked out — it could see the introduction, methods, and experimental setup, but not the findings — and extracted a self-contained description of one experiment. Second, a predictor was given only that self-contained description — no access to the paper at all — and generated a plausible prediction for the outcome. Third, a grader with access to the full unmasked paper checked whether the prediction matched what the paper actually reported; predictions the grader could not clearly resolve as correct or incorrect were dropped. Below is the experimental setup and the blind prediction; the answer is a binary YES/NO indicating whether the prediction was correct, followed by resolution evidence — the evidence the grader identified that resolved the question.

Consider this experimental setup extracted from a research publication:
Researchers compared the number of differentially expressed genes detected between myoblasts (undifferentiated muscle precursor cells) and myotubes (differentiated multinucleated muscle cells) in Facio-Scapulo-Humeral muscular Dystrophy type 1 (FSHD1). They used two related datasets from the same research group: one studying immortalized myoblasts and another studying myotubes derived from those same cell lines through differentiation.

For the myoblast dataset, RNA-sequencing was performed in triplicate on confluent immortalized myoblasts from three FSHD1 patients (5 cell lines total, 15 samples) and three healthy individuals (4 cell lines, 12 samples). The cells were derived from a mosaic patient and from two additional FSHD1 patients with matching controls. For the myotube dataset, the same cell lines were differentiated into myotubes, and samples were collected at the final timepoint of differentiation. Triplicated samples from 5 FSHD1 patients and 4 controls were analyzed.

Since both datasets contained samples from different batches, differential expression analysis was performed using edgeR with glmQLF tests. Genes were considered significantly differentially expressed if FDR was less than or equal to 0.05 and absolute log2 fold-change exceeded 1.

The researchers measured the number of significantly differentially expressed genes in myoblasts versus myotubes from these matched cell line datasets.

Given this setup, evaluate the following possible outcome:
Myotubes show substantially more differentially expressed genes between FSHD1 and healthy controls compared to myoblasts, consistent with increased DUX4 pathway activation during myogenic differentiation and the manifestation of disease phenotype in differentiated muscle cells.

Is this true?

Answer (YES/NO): NO